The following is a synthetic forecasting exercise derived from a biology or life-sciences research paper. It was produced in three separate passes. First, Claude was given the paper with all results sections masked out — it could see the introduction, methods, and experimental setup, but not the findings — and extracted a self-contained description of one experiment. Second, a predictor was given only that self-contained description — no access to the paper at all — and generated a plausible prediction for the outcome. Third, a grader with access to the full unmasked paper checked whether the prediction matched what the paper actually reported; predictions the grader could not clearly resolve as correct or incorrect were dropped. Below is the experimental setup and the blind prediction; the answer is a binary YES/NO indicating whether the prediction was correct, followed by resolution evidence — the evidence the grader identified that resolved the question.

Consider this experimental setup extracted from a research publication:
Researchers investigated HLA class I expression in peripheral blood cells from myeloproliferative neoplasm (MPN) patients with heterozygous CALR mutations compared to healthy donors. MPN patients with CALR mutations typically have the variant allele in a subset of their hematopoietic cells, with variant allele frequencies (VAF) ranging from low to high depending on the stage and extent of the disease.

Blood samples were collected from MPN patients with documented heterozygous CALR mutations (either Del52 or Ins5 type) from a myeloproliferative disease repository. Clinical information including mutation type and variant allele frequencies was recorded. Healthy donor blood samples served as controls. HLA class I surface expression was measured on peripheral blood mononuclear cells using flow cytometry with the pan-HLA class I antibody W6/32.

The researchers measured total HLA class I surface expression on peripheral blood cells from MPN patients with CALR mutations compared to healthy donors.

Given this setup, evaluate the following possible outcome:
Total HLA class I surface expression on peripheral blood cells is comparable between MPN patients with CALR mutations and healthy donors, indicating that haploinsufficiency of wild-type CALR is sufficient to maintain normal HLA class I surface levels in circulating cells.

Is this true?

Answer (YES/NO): YES